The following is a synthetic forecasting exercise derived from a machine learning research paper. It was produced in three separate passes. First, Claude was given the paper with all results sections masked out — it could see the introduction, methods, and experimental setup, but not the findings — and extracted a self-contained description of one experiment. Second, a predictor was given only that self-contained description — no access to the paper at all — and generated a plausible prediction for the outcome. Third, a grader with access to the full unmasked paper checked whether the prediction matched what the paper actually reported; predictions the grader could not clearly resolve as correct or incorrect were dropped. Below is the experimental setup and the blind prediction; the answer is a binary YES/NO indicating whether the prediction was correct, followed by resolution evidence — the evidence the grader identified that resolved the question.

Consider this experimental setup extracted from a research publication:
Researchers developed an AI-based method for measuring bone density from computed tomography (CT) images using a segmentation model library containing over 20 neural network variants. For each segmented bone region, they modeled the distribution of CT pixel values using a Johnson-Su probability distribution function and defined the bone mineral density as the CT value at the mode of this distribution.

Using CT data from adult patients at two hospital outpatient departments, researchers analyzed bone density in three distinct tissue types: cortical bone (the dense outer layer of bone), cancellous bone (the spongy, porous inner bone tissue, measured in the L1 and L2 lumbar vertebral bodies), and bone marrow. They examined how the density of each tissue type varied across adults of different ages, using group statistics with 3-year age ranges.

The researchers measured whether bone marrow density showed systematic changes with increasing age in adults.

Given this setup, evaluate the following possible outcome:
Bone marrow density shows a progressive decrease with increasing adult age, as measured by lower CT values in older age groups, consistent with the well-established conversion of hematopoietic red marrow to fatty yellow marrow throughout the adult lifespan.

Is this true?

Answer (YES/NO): NO